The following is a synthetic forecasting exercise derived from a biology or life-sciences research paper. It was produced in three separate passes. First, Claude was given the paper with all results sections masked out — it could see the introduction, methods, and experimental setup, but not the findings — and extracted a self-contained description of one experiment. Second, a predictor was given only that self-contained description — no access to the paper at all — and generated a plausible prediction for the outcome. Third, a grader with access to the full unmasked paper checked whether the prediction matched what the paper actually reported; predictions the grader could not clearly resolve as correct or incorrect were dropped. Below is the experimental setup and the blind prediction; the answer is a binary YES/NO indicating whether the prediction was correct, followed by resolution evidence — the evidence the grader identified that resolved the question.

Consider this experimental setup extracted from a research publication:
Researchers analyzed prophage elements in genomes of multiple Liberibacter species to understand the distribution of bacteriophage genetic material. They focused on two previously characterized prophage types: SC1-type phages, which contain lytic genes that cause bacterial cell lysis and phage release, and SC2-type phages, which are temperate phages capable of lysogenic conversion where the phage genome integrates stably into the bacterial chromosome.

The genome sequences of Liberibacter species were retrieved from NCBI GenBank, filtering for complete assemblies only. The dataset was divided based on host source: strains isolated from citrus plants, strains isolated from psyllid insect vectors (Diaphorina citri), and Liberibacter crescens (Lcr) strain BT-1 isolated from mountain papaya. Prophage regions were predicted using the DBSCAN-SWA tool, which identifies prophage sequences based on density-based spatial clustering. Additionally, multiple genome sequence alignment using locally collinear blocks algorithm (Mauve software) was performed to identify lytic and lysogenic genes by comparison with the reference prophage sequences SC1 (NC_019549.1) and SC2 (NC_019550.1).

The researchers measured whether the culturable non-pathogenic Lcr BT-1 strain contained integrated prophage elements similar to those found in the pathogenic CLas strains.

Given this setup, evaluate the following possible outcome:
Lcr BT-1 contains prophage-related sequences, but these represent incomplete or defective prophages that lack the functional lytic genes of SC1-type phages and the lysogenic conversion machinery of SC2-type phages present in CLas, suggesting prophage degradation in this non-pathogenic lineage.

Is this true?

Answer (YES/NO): NO